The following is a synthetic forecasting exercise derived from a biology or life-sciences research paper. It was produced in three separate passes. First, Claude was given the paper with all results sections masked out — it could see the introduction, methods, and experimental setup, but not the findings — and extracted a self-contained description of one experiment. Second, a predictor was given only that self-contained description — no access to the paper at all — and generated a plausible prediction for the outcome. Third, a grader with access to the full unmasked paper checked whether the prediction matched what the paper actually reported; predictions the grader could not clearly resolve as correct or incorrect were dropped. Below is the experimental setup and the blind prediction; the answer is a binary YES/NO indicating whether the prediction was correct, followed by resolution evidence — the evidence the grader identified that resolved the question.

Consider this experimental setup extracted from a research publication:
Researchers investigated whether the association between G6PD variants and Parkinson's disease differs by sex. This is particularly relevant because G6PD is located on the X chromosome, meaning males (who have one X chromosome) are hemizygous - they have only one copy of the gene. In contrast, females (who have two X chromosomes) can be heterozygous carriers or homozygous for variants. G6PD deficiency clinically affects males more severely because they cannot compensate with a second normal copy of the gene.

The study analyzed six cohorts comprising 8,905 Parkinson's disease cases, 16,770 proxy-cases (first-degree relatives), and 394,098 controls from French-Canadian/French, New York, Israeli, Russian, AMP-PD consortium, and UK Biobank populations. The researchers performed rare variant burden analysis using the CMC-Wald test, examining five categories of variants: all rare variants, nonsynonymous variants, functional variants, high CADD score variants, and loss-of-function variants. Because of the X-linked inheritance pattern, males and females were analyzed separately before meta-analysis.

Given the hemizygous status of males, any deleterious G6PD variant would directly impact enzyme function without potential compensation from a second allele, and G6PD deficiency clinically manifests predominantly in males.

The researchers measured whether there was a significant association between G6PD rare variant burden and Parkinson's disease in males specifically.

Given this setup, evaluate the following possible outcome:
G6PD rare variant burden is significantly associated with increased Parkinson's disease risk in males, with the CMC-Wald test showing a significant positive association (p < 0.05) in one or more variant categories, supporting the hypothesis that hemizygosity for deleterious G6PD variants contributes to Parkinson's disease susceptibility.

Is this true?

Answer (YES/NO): NO